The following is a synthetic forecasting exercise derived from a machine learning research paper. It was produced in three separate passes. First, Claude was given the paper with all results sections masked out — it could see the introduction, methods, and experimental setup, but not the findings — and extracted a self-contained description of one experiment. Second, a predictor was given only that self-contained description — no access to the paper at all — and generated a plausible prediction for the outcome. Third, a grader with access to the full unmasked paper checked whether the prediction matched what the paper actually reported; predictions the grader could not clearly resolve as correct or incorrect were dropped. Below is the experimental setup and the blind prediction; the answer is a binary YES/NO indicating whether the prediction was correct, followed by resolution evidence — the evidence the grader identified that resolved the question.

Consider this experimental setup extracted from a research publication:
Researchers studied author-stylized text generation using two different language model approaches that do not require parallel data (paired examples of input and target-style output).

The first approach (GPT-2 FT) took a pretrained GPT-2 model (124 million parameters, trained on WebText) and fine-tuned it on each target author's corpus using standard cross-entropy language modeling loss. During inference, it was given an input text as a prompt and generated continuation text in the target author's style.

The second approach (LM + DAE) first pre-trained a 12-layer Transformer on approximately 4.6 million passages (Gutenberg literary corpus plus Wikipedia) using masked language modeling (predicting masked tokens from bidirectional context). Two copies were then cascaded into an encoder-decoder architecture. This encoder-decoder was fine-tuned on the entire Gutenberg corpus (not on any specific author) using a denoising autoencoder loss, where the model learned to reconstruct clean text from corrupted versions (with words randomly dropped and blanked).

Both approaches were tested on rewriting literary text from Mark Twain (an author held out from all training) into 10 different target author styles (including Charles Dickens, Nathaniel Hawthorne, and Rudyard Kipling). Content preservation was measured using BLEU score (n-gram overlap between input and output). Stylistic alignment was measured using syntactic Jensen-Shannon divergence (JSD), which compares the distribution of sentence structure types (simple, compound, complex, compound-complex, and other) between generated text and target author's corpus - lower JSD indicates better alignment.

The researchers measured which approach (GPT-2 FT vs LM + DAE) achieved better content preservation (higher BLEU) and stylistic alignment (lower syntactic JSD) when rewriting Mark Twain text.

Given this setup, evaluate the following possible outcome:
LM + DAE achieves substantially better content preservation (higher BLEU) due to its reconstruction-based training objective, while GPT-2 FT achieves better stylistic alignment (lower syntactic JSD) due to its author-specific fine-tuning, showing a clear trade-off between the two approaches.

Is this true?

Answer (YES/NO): NO